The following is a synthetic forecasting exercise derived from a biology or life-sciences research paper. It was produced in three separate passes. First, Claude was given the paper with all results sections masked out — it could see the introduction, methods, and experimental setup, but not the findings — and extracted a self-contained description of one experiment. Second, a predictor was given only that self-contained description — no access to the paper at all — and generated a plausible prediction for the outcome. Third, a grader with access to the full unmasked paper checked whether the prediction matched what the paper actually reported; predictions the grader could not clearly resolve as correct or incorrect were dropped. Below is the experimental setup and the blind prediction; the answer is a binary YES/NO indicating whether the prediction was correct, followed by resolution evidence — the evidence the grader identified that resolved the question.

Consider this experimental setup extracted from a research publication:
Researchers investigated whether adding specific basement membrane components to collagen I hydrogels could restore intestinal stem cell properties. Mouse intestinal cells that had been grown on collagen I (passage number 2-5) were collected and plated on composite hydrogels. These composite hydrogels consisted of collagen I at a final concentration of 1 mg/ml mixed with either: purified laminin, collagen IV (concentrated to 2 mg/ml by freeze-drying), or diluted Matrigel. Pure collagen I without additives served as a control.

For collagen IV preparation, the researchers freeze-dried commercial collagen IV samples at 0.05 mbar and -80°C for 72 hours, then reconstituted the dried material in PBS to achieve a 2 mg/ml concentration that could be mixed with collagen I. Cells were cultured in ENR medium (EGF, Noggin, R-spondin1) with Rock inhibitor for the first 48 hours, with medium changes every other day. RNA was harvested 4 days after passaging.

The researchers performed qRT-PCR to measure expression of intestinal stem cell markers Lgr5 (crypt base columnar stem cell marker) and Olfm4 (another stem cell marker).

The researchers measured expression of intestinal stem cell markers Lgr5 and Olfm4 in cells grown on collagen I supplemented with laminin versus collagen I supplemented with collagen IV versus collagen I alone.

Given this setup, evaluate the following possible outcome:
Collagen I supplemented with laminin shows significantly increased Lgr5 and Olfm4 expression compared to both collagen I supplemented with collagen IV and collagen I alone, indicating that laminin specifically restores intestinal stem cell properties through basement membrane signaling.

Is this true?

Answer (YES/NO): YES